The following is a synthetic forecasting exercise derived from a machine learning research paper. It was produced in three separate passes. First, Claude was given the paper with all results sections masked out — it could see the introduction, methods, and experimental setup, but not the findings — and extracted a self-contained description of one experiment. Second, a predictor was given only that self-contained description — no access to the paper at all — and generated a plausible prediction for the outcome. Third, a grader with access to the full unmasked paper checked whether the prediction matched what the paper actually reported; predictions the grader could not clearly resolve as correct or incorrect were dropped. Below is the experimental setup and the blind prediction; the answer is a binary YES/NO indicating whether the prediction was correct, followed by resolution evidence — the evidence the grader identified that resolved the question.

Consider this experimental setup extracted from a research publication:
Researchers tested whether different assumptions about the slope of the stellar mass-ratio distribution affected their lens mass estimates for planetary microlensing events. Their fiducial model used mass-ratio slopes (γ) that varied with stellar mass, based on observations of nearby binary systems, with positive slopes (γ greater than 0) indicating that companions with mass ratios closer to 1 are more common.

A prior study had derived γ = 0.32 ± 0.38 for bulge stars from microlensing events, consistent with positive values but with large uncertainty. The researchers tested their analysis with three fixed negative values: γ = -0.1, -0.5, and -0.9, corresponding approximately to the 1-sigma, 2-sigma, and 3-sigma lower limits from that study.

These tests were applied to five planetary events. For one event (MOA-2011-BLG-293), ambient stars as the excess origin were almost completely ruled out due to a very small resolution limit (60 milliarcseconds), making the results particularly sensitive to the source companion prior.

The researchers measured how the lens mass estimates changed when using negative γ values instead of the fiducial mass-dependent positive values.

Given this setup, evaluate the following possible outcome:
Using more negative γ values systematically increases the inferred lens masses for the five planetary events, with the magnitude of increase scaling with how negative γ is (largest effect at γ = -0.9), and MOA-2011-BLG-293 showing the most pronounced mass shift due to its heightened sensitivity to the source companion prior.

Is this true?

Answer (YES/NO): NO